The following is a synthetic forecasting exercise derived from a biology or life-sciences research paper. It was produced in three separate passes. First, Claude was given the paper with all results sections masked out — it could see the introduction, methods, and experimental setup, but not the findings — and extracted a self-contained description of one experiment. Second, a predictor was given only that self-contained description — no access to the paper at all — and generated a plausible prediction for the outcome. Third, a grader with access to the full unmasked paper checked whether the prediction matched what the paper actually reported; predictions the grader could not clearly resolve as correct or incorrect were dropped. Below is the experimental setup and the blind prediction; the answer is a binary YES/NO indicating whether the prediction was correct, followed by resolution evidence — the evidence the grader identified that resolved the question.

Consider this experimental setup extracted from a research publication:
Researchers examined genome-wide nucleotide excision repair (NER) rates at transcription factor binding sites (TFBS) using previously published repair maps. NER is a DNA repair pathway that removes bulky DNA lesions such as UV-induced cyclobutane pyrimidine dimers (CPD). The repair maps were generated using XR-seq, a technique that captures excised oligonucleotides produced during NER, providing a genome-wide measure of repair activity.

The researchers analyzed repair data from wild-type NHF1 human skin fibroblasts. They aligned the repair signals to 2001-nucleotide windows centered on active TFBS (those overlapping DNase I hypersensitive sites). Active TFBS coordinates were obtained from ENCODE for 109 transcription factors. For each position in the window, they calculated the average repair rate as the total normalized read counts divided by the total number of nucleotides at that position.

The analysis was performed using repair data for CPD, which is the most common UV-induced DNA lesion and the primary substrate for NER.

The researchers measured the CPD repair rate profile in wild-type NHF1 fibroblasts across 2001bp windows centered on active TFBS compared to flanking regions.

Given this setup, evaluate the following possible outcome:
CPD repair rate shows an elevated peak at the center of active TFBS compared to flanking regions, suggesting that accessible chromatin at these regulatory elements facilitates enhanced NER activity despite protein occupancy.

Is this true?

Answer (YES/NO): NO